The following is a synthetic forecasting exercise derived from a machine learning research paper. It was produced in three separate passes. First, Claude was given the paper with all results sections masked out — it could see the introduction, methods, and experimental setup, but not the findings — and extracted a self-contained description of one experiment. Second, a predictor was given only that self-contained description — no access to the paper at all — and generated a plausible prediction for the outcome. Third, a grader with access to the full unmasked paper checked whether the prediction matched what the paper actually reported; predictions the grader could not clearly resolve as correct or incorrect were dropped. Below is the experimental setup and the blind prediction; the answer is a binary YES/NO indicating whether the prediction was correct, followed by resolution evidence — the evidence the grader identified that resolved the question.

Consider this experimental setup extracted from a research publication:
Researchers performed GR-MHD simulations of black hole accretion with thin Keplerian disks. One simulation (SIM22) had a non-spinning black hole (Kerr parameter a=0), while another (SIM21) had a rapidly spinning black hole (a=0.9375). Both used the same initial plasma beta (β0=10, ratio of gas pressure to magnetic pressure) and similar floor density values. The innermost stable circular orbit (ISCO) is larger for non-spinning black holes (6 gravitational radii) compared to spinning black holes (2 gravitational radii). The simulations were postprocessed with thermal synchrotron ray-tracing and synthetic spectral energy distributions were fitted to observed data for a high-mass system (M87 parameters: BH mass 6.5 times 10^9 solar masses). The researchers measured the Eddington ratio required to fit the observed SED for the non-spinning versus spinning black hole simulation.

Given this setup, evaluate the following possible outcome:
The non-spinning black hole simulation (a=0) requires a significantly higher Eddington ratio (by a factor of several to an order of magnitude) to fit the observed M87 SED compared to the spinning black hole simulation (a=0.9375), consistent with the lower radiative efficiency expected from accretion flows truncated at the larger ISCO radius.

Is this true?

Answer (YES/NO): YES